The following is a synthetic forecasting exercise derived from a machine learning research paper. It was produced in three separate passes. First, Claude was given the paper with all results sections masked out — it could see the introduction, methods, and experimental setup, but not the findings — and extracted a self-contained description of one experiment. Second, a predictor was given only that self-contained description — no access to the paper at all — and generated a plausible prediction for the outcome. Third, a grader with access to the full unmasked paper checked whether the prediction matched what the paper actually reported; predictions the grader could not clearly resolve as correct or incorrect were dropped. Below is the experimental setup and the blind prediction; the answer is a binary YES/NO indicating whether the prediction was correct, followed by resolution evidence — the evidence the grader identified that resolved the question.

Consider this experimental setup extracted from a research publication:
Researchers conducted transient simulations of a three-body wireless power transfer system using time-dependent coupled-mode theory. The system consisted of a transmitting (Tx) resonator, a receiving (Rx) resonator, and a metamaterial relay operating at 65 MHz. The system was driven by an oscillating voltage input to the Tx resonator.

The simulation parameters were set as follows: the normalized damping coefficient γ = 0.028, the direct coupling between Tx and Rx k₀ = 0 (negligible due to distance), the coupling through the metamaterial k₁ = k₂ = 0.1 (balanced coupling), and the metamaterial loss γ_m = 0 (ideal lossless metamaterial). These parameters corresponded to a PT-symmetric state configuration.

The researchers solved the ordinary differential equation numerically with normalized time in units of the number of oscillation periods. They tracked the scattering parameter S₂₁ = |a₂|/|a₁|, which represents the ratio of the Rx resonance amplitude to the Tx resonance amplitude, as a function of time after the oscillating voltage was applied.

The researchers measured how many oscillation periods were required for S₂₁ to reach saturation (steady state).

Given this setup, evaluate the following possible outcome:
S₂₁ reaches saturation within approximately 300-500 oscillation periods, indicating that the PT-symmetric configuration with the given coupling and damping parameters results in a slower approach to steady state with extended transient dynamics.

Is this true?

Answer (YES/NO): NO